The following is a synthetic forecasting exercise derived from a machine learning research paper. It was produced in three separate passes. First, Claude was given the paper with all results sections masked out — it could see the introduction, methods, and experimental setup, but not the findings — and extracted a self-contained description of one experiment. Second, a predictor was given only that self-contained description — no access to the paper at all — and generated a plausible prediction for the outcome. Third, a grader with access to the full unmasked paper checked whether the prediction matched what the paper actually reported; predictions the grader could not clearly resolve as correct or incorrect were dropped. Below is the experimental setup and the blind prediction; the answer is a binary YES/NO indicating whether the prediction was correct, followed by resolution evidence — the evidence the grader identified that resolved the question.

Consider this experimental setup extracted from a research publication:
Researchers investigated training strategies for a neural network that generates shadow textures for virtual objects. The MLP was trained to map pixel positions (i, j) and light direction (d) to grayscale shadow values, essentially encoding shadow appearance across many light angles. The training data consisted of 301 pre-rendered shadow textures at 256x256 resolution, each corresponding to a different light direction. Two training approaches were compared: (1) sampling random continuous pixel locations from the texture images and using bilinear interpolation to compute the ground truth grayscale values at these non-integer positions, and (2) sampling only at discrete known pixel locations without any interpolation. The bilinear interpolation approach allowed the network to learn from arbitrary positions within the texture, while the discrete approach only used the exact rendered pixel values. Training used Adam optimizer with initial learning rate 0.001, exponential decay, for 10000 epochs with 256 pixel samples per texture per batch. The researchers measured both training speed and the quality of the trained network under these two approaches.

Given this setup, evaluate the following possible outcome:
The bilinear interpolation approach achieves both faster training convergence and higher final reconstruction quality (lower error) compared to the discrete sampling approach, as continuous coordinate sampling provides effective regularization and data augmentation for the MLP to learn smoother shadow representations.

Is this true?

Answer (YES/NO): NO